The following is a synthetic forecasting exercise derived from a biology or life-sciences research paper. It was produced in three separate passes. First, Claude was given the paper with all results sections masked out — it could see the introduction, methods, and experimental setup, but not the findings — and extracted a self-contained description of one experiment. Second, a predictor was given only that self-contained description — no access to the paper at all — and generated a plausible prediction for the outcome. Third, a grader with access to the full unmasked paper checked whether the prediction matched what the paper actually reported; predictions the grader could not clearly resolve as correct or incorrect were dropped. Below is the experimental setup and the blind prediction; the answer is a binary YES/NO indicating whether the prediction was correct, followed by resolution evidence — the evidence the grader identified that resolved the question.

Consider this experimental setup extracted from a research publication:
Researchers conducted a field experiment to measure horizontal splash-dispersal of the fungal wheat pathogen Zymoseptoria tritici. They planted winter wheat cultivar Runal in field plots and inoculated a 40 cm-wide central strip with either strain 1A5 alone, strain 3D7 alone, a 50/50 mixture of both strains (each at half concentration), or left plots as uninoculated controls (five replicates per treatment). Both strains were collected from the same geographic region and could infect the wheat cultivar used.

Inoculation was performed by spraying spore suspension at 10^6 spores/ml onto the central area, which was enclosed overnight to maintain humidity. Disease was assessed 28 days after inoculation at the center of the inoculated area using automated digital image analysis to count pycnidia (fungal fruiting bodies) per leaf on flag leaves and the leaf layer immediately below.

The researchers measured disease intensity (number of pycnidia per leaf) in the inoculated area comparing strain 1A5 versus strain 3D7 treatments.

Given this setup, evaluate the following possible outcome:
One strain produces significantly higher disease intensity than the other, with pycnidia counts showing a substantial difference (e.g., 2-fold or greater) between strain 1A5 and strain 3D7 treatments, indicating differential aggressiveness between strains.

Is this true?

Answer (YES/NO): YES